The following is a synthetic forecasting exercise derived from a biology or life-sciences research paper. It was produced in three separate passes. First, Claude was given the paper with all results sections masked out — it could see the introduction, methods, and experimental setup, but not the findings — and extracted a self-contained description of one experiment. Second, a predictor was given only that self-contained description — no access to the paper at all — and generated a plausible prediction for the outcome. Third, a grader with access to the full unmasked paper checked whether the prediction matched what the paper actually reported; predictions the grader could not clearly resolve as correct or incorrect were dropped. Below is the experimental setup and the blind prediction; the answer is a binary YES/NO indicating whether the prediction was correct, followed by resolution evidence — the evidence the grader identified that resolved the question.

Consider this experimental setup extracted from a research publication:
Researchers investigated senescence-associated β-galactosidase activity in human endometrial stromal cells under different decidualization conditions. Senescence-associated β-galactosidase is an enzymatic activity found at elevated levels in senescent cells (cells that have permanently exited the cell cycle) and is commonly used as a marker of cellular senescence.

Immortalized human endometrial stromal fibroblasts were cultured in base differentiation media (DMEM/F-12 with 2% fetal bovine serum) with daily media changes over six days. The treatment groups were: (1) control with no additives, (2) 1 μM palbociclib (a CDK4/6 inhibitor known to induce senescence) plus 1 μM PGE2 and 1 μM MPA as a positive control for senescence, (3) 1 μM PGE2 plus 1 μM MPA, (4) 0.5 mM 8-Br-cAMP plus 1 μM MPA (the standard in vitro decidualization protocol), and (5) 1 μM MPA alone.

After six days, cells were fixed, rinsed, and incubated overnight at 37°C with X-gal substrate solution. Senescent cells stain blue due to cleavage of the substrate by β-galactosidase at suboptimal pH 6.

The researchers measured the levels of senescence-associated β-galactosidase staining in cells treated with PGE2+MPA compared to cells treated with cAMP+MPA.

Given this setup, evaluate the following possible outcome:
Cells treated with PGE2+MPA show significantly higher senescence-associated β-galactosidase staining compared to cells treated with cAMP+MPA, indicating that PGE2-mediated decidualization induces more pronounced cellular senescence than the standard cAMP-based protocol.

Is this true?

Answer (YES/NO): NO